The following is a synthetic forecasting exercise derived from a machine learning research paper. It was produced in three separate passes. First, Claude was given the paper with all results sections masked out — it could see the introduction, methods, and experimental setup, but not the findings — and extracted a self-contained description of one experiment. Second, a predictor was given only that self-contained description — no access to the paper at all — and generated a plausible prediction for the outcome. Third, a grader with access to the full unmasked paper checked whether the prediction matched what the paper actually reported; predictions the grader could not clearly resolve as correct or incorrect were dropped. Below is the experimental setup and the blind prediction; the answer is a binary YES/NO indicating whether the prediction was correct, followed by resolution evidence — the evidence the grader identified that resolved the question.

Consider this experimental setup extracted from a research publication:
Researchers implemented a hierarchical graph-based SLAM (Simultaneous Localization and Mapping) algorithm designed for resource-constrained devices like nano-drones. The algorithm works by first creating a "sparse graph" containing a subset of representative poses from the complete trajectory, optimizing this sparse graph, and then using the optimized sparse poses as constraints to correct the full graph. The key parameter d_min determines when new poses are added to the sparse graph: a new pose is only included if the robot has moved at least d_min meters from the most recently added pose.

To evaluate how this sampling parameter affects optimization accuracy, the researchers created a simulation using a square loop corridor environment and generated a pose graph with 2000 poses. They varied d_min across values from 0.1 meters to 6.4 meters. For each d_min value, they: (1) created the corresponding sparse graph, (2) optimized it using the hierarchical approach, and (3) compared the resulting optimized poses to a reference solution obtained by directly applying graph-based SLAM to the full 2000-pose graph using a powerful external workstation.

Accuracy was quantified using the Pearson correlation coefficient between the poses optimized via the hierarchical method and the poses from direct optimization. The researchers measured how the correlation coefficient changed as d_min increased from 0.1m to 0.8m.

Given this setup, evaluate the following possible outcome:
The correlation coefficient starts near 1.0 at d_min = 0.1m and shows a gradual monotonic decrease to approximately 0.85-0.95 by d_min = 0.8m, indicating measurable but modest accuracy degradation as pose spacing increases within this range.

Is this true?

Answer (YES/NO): NO